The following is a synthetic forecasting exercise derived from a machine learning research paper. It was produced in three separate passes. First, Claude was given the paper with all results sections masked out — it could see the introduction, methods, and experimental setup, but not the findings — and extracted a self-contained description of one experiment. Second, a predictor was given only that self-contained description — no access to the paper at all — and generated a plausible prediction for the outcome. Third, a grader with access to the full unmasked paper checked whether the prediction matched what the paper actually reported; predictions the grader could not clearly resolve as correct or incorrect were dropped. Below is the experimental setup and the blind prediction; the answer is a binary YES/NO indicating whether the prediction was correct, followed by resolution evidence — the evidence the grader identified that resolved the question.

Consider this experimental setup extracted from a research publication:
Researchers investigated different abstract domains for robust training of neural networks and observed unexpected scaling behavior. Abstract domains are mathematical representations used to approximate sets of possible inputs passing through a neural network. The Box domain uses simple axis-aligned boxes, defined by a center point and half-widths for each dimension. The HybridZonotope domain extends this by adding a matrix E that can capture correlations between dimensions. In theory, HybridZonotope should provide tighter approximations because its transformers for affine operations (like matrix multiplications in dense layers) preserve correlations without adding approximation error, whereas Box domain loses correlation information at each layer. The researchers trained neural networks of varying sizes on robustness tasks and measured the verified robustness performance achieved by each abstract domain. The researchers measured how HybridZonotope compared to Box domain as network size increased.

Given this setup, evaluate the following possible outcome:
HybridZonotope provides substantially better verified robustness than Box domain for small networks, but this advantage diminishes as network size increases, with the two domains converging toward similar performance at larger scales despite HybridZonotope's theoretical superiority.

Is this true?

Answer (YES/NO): NO